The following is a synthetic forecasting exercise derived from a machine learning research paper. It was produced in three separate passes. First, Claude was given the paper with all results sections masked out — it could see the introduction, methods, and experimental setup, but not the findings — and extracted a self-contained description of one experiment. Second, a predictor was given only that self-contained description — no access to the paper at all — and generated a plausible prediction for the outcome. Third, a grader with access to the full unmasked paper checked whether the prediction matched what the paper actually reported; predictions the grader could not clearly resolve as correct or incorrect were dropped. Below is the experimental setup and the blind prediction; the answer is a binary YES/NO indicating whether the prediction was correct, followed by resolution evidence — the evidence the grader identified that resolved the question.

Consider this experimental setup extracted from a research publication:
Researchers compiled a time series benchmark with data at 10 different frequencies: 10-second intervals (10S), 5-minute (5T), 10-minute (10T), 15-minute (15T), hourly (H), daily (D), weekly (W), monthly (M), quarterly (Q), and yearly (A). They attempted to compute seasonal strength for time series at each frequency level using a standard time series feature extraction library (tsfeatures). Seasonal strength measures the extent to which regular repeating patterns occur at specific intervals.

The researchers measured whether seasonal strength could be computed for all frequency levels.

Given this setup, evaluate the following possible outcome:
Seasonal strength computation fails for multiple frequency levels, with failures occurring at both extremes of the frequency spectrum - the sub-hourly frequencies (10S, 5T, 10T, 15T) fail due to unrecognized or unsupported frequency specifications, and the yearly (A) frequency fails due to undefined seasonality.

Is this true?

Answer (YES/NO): NO